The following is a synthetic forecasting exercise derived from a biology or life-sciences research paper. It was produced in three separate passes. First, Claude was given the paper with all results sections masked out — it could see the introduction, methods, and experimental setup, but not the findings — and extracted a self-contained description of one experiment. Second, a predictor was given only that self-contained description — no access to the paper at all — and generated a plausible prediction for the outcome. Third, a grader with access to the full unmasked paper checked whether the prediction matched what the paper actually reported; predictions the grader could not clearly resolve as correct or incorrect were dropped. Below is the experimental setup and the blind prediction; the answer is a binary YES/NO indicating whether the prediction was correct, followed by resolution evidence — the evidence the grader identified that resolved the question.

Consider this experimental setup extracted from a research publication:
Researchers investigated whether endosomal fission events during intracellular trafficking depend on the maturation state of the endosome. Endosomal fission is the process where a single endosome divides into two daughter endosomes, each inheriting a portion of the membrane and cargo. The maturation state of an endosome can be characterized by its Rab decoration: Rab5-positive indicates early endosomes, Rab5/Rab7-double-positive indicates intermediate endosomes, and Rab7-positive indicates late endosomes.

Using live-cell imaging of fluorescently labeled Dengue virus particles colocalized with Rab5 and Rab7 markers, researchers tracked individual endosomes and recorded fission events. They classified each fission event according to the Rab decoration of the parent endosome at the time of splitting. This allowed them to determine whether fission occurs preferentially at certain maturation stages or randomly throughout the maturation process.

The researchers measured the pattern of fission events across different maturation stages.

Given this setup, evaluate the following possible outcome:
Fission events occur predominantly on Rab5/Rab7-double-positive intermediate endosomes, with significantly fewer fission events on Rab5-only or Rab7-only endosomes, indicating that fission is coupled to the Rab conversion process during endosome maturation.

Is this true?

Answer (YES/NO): NO